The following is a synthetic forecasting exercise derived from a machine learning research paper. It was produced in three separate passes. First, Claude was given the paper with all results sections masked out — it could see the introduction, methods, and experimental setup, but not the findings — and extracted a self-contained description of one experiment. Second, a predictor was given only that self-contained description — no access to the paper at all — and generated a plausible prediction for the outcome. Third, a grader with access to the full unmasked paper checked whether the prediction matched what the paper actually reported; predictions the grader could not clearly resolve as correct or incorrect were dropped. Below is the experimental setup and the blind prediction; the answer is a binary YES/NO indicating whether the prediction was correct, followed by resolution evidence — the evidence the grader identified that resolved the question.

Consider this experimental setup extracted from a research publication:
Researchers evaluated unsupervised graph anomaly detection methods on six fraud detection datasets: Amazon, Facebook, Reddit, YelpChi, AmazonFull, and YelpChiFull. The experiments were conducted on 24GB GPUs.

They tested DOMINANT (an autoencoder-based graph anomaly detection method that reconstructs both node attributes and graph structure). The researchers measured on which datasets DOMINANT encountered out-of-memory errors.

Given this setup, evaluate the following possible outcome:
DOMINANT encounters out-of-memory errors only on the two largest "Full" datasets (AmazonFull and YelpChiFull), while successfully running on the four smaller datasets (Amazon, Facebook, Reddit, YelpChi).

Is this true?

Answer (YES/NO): NO